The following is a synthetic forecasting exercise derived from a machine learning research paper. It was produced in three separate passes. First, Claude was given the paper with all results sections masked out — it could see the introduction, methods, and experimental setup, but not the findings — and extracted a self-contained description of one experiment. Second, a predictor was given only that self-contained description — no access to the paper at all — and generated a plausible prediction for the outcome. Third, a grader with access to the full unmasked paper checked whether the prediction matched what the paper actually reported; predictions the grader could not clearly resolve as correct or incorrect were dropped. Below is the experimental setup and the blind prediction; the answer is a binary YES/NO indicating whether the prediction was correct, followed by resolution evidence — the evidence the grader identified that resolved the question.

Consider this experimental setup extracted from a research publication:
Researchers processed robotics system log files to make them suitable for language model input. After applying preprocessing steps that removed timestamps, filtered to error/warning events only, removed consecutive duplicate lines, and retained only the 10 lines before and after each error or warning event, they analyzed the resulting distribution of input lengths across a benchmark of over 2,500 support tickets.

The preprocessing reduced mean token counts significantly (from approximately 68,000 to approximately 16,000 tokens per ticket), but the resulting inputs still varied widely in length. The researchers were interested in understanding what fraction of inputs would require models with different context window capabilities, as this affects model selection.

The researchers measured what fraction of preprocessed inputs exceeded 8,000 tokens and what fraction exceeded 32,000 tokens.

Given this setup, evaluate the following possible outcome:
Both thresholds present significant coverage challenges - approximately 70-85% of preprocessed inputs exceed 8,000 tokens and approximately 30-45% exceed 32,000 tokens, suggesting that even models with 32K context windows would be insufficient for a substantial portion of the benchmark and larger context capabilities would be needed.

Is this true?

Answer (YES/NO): NO